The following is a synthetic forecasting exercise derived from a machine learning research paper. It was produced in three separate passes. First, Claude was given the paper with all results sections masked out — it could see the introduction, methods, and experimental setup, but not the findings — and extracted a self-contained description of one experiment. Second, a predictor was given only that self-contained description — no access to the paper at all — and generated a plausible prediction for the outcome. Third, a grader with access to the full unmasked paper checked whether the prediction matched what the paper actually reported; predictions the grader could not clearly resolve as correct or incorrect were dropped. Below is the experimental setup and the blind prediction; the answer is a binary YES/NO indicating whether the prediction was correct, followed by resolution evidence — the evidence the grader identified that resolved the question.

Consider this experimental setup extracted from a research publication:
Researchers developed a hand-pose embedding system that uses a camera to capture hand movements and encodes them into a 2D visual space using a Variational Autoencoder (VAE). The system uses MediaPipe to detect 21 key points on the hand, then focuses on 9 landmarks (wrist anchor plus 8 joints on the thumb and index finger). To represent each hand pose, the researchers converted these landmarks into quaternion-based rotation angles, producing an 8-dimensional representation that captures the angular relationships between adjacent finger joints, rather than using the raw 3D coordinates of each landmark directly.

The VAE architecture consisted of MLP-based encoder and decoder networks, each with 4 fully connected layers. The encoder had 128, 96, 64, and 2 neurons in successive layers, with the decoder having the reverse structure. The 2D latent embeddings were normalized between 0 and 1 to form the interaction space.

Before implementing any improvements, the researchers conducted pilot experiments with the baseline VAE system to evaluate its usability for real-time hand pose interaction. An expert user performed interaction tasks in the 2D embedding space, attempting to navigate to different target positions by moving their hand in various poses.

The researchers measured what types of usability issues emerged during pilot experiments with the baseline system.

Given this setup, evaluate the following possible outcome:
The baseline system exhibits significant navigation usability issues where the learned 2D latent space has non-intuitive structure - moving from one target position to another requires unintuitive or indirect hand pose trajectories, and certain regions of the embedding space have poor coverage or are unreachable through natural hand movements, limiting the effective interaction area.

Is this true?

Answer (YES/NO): NO